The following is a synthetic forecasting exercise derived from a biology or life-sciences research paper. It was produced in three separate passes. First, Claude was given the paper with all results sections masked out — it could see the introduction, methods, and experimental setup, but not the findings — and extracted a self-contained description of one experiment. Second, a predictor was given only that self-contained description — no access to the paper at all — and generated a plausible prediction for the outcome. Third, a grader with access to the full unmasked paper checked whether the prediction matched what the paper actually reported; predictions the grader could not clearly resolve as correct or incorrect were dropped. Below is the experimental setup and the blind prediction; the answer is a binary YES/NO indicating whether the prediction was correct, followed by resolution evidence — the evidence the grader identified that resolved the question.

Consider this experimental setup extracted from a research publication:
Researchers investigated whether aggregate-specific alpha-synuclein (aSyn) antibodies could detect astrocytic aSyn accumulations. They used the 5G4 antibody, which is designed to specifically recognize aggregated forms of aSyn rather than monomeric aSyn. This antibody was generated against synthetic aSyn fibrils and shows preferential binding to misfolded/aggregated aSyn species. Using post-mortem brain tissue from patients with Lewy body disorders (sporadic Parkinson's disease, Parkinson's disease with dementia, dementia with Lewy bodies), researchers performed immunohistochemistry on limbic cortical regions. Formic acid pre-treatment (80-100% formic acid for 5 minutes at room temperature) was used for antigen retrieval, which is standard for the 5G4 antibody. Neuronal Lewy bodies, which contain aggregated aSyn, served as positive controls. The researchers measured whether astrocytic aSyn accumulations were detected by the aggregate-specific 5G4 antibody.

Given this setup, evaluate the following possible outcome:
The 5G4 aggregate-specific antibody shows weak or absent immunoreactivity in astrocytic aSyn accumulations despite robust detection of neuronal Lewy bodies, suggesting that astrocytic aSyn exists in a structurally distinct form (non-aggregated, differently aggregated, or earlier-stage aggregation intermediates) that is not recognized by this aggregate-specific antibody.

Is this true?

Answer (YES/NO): NO